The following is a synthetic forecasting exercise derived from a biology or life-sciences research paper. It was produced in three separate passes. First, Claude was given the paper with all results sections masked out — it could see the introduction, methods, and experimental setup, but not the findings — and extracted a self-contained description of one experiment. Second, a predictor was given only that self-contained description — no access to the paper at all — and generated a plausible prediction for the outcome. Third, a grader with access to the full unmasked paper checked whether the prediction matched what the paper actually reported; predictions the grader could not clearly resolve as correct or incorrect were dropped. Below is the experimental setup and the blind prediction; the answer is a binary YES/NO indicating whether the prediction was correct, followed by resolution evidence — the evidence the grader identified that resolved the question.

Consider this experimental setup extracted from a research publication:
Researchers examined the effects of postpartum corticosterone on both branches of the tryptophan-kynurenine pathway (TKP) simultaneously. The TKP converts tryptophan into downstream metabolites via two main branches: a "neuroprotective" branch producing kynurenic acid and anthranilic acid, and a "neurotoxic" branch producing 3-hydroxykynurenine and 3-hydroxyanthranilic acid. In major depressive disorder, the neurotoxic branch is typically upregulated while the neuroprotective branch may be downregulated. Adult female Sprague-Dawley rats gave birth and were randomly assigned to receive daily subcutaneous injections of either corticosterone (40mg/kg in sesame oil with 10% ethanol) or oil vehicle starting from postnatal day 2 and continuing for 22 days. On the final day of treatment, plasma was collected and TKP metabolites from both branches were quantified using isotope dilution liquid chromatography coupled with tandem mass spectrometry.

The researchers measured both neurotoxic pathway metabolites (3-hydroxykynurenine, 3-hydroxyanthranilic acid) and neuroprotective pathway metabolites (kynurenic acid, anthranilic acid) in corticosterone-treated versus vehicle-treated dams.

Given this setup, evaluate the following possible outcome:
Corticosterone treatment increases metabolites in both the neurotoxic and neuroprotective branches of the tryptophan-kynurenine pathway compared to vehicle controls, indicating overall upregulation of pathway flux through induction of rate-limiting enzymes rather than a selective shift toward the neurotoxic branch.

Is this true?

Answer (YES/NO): YES